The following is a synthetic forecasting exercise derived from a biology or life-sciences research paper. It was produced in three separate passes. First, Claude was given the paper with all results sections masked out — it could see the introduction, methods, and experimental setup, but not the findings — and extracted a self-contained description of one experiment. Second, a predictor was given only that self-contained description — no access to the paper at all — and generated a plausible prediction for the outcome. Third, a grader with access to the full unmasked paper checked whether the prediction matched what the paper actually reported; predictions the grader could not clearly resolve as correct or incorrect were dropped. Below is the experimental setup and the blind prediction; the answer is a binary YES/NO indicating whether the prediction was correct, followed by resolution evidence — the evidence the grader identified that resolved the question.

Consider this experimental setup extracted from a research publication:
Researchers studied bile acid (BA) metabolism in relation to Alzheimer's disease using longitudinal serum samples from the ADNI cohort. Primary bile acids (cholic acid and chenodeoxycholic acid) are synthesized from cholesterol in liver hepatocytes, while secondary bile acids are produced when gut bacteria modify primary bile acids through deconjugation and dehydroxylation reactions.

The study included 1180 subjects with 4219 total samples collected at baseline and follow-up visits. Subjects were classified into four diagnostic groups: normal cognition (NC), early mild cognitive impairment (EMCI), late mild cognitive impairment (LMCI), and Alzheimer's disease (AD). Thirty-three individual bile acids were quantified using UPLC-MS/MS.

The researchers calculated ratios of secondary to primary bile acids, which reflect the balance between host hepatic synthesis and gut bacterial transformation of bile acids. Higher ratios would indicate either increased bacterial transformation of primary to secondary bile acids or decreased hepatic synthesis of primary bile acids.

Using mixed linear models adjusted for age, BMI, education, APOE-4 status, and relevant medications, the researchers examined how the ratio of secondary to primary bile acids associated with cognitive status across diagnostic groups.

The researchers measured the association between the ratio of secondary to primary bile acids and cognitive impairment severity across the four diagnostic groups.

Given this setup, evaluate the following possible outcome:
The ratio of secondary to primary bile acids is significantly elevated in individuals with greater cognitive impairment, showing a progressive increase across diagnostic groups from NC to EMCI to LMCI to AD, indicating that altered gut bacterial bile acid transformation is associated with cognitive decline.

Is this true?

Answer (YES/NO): YES